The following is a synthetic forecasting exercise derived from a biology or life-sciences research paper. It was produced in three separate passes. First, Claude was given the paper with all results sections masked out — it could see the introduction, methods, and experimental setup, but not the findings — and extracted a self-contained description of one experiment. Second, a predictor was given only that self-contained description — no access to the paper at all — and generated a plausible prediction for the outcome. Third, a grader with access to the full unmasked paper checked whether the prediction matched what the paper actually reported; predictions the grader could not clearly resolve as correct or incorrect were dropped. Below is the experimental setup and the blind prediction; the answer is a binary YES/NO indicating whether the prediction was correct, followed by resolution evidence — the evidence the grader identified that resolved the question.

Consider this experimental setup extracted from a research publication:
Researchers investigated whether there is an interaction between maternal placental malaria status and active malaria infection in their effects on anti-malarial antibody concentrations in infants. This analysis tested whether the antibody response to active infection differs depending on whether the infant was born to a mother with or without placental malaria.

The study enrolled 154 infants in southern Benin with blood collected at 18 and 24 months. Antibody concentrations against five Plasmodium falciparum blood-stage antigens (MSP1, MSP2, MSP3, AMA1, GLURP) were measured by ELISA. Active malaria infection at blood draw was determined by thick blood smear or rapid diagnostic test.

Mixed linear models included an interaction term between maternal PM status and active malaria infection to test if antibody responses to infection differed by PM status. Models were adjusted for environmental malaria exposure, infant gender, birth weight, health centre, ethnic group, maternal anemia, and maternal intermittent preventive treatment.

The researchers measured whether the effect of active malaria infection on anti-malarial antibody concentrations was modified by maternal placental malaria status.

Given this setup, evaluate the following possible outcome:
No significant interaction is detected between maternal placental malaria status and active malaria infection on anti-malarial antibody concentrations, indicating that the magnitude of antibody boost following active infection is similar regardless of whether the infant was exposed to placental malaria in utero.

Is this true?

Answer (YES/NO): NO